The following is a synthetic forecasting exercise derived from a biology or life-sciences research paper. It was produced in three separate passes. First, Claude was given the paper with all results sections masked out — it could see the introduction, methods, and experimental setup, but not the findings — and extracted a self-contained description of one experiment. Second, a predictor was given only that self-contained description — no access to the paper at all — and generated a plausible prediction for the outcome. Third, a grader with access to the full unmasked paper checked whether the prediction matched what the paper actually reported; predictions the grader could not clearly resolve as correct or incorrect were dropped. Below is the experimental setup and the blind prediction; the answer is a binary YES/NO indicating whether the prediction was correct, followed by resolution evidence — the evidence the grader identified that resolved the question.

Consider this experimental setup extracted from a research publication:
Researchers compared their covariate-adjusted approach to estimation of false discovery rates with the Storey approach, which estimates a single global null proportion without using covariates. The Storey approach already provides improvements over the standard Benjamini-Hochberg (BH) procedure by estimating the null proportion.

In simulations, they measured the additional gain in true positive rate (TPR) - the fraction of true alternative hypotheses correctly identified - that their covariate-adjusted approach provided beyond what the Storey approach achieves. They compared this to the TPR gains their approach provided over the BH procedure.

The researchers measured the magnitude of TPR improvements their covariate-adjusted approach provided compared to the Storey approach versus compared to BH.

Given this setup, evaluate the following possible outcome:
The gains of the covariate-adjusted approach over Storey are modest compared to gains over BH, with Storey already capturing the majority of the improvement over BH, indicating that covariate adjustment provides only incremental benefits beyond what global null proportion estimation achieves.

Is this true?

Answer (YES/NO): YES